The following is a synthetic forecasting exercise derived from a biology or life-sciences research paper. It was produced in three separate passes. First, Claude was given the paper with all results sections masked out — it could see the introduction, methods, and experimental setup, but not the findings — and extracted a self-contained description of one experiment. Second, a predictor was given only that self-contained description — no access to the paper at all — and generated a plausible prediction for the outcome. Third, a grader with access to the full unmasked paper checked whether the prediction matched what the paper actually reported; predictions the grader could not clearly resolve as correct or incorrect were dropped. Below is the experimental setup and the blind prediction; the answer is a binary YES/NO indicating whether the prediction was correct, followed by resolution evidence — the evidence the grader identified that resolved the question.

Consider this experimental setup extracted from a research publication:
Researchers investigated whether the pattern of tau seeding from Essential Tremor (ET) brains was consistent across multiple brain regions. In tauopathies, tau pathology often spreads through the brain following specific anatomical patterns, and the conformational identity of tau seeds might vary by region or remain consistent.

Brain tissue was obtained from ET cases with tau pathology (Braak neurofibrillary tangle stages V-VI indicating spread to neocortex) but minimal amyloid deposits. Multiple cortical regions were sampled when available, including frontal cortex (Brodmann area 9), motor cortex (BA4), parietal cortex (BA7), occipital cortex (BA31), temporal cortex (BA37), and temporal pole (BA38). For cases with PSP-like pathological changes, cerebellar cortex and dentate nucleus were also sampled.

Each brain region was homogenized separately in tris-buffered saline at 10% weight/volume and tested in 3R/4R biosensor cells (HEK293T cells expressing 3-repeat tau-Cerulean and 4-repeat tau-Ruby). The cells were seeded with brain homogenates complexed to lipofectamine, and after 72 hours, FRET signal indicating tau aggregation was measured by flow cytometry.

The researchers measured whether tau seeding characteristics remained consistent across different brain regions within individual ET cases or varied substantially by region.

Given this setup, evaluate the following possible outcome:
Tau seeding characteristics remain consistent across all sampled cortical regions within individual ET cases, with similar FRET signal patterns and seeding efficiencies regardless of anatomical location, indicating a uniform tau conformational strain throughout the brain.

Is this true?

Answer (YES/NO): NO